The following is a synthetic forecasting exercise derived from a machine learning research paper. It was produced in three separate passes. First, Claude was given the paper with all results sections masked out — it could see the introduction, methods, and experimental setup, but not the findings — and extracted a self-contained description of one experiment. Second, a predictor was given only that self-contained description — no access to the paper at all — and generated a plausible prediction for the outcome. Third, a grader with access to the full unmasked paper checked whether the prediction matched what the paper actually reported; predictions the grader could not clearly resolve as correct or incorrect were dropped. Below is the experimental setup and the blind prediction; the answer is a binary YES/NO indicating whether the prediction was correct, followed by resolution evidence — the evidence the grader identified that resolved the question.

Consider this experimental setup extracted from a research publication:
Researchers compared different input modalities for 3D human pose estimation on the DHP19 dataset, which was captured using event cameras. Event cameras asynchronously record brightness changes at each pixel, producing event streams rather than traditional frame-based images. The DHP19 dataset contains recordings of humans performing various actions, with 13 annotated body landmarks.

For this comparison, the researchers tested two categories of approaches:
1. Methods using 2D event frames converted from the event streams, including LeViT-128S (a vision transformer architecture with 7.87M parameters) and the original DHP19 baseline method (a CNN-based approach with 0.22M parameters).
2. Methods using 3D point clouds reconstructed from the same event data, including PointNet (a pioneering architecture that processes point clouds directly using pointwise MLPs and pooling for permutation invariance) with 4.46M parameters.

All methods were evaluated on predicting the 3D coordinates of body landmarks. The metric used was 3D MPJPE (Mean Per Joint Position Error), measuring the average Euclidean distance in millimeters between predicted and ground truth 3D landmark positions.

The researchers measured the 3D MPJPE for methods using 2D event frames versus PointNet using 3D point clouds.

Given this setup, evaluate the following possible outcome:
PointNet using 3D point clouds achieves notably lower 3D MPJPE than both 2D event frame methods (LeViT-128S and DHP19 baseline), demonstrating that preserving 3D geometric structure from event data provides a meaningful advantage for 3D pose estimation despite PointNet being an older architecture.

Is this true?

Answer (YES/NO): YES